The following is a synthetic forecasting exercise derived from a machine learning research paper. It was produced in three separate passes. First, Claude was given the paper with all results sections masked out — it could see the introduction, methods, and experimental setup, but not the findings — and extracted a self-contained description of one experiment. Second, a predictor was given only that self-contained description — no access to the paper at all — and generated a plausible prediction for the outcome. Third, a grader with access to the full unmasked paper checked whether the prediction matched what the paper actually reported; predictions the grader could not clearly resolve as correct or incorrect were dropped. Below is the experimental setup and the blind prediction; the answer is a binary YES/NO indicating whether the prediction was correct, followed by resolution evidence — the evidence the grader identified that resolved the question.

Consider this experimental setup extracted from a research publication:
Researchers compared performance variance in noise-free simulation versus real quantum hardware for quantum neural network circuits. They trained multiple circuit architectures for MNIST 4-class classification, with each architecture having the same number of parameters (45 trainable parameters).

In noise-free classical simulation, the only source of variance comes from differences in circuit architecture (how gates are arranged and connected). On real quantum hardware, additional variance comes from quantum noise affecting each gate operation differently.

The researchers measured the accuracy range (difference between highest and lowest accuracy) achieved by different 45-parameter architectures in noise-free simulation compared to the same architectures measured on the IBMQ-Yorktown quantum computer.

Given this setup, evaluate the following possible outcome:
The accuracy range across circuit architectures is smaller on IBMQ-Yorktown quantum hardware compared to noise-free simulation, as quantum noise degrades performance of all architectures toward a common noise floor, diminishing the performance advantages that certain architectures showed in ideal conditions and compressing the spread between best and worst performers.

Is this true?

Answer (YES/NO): NO